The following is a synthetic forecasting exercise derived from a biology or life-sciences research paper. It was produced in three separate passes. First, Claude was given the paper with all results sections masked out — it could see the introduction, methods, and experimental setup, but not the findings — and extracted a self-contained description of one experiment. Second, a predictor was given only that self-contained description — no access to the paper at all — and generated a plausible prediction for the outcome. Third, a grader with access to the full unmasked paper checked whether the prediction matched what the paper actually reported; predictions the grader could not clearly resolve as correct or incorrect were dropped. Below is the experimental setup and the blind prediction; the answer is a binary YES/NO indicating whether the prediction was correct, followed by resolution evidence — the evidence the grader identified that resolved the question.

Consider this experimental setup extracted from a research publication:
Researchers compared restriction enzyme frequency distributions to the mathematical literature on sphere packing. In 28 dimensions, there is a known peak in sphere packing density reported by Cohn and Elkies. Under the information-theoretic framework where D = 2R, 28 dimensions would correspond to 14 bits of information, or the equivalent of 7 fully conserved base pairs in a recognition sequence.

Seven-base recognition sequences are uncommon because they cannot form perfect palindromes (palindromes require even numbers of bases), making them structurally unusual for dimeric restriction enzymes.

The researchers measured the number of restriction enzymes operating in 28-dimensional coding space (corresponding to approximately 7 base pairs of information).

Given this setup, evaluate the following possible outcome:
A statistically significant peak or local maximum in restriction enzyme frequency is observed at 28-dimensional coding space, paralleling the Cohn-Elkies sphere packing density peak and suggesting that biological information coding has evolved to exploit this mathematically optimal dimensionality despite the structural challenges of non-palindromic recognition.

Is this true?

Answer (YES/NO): YES